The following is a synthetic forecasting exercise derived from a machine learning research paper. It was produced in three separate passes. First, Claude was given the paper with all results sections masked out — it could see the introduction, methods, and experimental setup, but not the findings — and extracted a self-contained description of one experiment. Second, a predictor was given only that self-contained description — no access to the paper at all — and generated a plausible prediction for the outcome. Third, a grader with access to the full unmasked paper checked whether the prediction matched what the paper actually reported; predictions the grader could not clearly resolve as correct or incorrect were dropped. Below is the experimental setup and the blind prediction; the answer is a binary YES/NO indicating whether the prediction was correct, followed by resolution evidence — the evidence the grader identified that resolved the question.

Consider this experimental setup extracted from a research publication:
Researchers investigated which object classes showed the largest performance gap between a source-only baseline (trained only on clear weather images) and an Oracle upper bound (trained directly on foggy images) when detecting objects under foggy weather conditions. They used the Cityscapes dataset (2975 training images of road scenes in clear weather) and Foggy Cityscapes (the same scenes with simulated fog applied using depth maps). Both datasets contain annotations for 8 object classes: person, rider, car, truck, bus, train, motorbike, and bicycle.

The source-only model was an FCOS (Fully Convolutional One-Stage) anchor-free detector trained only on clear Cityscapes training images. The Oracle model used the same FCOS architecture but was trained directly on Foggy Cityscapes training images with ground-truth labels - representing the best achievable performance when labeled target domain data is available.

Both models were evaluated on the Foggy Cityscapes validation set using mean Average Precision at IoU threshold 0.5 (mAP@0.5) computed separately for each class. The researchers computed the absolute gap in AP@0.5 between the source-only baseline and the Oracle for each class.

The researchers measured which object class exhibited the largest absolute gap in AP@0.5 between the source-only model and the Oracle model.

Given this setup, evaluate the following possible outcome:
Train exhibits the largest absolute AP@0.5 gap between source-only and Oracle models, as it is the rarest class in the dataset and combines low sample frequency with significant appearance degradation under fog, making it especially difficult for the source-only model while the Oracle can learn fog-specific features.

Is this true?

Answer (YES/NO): NO